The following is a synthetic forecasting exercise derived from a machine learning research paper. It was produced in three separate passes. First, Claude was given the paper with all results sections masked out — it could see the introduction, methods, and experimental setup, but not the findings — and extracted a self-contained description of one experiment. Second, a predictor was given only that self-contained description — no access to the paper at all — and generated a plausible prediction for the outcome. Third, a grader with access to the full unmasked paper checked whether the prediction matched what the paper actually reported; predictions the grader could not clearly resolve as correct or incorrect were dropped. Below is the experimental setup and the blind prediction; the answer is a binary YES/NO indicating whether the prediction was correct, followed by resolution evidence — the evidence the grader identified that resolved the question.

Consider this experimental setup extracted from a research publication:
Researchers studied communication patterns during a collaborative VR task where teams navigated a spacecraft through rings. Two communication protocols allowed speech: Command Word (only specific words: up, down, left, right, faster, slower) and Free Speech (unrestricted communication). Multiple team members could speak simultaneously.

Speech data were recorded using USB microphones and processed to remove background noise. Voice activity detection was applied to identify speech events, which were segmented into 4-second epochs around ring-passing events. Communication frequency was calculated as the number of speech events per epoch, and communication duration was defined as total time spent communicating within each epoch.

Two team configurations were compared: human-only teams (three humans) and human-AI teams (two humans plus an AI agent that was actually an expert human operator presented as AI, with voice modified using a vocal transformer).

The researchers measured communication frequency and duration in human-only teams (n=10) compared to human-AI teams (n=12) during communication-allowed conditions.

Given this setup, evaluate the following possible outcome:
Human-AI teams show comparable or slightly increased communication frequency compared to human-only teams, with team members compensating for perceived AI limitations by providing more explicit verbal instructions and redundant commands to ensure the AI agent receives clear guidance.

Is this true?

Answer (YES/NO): NO